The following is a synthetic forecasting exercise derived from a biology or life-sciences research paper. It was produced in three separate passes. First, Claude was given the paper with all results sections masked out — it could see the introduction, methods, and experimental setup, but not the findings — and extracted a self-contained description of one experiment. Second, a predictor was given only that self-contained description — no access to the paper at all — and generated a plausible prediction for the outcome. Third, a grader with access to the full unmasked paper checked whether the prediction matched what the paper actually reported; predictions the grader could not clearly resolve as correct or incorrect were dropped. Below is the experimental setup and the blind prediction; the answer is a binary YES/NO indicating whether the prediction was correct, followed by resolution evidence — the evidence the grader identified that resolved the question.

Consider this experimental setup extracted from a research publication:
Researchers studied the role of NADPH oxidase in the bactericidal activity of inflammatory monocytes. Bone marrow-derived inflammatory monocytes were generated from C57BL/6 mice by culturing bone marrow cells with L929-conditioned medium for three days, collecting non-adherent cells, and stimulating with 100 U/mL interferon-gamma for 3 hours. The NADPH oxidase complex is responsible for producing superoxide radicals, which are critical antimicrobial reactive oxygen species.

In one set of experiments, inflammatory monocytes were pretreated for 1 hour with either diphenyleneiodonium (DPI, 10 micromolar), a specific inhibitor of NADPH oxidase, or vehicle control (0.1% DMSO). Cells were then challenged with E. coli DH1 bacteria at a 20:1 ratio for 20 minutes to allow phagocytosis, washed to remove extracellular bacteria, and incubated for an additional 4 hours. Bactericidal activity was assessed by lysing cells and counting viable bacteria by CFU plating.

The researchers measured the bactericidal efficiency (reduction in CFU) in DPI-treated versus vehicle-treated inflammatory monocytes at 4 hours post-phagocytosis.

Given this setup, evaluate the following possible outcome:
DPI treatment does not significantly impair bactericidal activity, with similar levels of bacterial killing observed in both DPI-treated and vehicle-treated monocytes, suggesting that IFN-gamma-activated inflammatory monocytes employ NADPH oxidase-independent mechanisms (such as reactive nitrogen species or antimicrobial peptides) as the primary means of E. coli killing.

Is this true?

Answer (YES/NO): NO